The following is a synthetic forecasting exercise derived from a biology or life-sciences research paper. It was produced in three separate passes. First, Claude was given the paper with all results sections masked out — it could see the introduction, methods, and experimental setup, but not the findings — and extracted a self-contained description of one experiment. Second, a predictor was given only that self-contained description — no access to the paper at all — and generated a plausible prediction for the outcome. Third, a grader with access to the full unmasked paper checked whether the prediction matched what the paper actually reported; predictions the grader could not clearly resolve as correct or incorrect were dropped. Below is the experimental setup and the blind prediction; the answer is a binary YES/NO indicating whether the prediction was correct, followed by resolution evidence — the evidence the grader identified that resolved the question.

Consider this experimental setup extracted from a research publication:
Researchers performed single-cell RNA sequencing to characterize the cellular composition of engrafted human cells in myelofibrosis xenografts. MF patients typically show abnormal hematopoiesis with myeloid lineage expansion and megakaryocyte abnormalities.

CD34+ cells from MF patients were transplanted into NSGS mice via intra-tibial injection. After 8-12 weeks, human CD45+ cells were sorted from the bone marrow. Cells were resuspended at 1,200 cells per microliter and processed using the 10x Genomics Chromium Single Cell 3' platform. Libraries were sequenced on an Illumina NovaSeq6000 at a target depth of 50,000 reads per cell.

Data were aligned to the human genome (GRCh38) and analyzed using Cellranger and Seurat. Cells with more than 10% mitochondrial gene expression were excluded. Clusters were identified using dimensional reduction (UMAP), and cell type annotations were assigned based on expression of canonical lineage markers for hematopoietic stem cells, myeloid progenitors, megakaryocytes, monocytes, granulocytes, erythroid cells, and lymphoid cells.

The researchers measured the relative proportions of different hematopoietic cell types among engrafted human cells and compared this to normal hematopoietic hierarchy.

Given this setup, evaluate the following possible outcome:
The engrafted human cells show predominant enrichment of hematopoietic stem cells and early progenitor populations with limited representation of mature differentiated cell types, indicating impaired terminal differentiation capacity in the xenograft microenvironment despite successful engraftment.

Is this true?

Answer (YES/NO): NO